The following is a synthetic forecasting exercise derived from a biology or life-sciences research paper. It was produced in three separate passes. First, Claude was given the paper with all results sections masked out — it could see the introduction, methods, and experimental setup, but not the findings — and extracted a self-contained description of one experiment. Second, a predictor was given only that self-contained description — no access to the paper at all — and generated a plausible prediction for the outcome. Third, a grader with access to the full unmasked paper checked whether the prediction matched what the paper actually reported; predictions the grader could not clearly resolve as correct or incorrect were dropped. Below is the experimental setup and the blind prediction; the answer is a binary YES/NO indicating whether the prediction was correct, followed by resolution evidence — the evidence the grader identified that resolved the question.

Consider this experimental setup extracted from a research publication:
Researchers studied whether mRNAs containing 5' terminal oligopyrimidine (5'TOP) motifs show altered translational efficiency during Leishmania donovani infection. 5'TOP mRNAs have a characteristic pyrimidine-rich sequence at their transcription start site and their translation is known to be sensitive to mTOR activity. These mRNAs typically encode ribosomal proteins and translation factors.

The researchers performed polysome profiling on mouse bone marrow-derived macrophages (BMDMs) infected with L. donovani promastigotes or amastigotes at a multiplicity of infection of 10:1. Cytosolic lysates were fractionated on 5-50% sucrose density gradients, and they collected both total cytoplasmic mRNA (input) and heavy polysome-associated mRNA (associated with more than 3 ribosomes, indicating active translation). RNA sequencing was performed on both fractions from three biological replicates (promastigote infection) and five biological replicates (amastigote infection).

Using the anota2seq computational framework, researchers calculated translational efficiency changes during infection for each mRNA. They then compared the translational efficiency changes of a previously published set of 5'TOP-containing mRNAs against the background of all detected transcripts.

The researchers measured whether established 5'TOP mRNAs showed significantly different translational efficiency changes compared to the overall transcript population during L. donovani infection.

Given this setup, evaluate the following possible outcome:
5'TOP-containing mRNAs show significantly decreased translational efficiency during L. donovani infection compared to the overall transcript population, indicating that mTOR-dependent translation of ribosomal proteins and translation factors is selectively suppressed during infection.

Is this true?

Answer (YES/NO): NO